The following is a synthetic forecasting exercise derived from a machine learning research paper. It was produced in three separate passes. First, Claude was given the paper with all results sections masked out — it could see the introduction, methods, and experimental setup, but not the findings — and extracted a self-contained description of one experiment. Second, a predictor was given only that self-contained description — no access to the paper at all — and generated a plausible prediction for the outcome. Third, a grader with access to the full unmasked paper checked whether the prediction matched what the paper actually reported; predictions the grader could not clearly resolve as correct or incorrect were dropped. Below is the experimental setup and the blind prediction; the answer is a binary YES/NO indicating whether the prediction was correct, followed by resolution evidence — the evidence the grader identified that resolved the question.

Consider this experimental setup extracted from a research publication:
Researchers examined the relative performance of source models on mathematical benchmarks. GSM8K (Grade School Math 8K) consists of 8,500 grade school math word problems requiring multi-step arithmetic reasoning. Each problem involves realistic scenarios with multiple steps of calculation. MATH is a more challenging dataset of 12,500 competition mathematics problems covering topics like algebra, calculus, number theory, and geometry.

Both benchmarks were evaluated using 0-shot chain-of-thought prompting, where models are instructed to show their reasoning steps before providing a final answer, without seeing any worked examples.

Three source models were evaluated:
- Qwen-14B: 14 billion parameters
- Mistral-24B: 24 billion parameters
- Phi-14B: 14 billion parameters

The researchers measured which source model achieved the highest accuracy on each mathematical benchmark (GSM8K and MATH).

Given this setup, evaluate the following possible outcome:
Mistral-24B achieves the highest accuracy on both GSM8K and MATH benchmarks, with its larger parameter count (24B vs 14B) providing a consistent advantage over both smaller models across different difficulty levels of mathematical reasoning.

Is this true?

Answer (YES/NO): NO